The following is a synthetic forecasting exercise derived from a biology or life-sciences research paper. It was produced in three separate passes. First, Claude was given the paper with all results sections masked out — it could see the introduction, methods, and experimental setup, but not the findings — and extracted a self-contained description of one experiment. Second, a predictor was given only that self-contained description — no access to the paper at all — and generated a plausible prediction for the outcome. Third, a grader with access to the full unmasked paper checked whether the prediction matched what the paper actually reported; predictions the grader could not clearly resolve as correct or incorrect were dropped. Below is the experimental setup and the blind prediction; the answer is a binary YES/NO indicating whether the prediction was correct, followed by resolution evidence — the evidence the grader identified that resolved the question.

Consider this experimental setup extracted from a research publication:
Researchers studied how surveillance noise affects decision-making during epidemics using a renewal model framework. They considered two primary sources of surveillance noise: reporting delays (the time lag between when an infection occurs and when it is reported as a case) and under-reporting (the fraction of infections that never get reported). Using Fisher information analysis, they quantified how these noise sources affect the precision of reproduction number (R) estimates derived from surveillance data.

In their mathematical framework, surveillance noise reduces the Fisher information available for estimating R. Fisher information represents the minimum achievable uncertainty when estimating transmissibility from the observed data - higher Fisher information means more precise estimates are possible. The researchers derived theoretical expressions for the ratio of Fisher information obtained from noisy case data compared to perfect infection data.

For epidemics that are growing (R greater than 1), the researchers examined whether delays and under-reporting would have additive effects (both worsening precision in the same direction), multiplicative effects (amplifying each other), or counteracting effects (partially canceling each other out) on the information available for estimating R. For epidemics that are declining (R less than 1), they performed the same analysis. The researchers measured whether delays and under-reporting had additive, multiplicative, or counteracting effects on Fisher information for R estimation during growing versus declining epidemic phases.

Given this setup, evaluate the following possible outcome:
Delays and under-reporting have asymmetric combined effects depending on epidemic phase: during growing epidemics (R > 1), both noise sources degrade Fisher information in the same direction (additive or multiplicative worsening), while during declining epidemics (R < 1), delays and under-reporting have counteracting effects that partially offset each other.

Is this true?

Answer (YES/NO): NO